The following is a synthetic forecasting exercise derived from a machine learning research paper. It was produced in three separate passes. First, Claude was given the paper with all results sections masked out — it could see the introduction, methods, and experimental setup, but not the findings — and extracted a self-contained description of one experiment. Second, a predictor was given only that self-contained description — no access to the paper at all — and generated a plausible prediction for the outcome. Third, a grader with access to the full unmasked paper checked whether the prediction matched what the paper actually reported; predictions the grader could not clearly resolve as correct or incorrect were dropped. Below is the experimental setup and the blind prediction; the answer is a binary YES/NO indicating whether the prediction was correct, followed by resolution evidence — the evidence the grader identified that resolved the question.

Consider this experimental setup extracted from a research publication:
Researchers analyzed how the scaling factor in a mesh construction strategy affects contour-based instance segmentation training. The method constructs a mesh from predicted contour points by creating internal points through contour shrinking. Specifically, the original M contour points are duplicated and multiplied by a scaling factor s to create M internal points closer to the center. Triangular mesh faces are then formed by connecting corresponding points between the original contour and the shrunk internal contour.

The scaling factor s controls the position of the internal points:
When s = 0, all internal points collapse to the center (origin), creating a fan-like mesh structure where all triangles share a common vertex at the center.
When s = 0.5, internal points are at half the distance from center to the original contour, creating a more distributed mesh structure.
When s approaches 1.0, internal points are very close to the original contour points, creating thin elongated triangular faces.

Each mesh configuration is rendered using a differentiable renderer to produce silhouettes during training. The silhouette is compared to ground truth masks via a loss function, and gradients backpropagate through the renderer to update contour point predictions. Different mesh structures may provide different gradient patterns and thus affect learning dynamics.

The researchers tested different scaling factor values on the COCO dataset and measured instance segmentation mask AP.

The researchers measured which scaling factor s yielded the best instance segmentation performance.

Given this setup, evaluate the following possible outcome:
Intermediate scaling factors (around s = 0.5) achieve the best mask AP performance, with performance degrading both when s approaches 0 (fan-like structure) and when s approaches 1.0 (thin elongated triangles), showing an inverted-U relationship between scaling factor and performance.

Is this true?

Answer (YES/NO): NO